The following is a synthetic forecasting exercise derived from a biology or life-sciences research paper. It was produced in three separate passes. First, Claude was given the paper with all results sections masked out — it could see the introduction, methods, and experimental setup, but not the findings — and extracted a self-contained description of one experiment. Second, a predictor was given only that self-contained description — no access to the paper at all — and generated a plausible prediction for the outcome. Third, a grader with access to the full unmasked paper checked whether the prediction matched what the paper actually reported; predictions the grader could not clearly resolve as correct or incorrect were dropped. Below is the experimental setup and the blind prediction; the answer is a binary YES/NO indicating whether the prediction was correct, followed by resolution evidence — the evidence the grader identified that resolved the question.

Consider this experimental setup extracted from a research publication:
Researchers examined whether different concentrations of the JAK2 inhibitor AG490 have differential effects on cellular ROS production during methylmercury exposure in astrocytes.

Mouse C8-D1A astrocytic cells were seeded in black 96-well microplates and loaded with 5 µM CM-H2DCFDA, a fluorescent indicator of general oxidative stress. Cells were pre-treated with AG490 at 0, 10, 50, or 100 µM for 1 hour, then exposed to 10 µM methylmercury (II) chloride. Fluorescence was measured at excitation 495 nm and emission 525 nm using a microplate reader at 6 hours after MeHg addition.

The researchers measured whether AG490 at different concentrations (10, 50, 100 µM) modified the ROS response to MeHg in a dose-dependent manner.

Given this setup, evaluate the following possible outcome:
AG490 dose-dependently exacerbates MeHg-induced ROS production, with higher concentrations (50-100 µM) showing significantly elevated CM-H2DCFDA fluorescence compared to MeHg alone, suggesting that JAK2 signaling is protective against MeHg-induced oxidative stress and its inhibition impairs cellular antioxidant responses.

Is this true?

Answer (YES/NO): NO